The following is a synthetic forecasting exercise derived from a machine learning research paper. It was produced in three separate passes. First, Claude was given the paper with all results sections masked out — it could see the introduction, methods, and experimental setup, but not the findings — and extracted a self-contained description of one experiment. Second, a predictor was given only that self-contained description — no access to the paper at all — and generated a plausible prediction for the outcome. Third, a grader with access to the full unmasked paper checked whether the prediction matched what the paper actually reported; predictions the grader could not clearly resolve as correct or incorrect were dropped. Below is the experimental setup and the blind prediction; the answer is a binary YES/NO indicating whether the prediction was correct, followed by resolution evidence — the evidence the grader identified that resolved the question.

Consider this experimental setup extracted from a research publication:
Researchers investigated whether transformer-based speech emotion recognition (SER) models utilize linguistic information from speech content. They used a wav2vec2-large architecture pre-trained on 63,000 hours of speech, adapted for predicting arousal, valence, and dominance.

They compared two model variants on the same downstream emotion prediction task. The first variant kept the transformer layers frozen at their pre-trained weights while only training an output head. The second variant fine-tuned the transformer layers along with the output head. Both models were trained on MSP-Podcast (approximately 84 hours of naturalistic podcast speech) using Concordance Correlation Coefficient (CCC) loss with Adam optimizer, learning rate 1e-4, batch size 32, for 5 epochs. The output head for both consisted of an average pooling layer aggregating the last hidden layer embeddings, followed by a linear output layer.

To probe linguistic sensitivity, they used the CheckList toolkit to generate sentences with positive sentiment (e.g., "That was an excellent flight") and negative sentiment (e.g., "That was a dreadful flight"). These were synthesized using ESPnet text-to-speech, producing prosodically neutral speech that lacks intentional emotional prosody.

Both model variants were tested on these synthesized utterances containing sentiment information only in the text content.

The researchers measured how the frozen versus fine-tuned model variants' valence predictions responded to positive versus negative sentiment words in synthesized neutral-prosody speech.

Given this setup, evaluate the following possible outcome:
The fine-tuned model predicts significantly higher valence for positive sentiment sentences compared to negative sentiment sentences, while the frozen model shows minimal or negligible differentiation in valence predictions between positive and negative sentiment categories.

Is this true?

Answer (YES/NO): YES